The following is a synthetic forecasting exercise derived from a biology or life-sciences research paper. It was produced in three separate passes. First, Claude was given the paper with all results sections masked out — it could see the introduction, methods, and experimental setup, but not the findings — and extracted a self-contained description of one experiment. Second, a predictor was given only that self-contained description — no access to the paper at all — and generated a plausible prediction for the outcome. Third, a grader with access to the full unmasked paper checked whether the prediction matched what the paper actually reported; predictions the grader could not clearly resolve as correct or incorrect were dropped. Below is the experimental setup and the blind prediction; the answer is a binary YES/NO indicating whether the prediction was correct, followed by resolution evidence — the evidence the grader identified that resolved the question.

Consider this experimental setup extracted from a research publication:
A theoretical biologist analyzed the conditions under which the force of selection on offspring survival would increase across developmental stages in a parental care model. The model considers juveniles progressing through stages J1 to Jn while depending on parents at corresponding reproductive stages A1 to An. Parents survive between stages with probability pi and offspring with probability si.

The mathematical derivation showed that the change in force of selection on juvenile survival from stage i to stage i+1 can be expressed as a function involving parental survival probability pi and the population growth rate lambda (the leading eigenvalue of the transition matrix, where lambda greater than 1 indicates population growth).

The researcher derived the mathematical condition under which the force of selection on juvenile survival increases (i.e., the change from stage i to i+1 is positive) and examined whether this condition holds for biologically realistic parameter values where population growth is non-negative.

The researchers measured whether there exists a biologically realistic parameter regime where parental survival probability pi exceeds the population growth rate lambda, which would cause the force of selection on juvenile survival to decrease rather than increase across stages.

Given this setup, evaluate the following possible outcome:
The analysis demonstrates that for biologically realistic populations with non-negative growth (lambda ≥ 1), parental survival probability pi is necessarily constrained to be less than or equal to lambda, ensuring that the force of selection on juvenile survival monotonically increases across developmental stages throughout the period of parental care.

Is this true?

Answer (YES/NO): YES